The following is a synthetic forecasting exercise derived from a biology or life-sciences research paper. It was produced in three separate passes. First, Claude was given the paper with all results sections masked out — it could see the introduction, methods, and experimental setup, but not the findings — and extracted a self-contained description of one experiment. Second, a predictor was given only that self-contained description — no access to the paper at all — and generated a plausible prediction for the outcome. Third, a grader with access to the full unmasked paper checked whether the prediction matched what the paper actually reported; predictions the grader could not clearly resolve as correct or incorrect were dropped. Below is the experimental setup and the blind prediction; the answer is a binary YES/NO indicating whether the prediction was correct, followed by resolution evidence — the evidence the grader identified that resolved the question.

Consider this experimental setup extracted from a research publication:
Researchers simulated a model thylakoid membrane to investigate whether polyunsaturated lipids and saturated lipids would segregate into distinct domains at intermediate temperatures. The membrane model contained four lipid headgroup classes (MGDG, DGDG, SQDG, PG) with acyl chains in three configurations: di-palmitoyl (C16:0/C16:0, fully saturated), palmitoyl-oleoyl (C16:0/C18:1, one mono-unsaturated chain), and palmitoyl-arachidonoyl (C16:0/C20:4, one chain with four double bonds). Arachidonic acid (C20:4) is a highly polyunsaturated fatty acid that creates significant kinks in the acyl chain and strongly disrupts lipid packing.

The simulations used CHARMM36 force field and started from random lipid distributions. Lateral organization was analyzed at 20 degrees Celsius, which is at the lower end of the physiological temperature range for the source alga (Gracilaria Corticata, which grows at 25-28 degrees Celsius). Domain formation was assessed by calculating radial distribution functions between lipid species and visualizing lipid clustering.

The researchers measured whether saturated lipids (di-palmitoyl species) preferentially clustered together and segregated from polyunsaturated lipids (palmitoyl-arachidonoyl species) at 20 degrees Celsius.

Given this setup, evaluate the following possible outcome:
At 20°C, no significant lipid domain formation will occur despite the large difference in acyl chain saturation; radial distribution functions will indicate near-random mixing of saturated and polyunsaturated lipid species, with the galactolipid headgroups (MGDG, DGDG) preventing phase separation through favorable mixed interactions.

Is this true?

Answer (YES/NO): NO